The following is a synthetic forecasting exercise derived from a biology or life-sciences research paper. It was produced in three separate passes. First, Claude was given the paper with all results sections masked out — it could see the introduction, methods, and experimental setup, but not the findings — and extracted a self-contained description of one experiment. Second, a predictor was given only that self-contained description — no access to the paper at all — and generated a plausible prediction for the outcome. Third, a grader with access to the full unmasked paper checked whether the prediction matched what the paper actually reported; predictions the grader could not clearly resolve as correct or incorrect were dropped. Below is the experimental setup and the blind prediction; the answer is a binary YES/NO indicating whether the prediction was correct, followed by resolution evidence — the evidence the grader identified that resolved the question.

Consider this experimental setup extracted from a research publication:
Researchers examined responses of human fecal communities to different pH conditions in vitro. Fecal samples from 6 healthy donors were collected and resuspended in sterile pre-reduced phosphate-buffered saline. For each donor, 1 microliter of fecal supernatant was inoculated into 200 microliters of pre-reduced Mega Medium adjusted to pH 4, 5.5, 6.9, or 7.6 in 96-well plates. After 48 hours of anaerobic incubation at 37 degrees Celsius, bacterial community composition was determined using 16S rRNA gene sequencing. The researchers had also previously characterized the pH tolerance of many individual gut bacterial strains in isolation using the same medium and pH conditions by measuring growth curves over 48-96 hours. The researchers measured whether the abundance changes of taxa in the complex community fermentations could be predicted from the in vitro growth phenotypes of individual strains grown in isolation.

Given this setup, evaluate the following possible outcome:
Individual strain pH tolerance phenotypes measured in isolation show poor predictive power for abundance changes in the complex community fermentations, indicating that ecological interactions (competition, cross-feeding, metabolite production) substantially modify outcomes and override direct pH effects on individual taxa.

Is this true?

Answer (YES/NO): NO